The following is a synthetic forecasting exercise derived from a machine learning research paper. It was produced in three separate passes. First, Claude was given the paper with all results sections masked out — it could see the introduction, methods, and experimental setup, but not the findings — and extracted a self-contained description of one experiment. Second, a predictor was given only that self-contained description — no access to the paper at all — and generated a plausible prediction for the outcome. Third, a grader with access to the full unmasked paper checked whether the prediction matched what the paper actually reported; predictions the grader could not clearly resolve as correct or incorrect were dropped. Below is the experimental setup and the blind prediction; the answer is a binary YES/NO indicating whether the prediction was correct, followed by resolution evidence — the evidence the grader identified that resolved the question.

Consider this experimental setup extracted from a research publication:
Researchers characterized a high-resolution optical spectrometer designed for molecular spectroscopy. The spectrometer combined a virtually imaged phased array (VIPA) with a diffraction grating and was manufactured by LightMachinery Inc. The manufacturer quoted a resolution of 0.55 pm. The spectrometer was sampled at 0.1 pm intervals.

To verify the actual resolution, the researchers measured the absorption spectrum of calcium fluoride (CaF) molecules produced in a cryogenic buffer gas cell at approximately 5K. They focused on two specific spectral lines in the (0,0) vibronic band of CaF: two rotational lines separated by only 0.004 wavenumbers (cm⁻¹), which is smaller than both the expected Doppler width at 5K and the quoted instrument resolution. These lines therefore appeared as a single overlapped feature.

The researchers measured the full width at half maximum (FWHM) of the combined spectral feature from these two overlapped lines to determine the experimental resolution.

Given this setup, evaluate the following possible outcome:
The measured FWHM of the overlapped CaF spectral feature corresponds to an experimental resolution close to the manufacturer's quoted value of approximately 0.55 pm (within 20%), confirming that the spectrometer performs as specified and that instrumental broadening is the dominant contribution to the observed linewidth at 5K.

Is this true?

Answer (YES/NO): YES